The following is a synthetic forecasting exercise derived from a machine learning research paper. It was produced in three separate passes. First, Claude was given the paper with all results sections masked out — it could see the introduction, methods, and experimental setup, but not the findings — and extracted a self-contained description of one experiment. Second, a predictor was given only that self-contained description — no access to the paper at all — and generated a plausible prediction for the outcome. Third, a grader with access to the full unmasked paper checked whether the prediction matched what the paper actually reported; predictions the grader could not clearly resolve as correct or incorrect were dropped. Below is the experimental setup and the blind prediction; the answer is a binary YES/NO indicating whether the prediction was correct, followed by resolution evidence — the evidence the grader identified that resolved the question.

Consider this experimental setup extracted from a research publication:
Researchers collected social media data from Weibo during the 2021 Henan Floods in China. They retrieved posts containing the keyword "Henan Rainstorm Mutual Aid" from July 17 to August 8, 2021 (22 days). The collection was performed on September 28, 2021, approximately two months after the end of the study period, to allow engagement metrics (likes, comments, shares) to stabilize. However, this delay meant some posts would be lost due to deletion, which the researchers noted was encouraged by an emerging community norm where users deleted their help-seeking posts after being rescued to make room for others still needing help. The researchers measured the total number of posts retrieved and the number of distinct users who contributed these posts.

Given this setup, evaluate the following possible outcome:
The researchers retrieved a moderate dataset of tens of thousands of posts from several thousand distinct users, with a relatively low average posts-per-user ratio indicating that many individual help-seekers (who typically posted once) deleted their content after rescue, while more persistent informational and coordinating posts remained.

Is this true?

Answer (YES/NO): NO